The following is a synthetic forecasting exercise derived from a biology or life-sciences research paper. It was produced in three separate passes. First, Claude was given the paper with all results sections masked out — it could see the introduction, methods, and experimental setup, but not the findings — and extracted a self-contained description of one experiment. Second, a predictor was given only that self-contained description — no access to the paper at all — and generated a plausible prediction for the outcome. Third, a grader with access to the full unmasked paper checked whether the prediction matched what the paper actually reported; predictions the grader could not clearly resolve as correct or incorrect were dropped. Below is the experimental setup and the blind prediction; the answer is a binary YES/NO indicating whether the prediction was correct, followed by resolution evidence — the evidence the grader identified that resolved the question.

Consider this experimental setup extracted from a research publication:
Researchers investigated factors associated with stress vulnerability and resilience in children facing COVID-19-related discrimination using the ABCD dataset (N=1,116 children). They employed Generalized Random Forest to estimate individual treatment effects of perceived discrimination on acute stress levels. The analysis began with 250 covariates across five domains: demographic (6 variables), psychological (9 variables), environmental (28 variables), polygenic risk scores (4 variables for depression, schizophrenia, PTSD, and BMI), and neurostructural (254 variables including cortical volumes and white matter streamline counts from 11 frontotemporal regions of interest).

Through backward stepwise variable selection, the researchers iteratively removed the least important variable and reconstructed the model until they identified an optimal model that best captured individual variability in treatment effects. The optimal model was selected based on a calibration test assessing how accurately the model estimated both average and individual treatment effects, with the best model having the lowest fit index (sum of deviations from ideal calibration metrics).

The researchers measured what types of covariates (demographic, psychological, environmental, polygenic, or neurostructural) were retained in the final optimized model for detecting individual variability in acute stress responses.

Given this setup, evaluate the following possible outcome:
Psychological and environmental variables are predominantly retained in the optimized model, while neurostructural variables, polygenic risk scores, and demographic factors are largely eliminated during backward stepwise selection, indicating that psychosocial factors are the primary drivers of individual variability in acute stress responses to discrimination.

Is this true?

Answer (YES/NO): NO